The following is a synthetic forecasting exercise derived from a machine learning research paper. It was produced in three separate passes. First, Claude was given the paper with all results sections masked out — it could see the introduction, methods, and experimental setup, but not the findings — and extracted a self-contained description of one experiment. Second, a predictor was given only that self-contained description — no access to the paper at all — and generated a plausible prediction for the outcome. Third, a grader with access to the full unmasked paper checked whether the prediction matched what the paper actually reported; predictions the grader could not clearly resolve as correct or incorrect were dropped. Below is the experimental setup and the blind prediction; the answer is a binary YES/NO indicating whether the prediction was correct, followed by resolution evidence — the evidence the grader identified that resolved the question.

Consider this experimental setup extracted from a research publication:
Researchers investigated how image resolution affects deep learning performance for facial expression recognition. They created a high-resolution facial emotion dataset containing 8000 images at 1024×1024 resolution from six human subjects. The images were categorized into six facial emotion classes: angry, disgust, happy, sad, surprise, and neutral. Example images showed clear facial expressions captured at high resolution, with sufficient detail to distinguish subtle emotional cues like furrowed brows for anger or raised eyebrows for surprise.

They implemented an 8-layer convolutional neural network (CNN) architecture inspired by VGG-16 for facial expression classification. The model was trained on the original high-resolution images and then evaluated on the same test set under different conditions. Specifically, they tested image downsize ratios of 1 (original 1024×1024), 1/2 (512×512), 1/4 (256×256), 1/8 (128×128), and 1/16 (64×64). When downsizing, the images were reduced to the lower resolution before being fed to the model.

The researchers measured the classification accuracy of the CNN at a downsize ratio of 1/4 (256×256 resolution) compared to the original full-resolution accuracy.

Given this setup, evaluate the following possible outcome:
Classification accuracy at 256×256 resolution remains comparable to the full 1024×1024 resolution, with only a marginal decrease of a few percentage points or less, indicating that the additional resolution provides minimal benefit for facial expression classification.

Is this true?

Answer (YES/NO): NO